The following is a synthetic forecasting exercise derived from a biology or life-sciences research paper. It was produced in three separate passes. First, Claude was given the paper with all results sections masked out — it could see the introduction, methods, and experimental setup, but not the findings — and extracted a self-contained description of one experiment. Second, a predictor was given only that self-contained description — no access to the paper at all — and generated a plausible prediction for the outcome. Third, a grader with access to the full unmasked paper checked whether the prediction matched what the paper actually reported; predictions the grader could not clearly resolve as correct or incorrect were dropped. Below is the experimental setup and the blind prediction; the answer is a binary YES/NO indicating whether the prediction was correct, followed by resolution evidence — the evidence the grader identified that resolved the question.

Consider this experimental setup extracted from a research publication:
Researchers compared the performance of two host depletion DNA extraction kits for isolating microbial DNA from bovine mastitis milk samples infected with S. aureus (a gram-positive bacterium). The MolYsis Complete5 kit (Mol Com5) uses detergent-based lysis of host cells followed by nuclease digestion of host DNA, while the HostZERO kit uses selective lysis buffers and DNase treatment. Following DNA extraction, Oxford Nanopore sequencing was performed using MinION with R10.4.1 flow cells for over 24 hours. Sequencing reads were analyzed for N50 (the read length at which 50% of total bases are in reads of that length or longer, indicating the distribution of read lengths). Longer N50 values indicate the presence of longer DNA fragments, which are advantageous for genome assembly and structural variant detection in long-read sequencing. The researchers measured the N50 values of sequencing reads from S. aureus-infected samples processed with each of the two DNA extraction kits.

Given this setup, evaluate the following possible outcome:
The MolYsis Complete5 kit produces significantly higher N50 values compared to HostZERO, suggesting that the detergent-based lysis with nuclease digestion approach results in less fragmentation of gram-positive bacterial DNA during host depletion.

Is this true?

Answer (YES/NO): NO